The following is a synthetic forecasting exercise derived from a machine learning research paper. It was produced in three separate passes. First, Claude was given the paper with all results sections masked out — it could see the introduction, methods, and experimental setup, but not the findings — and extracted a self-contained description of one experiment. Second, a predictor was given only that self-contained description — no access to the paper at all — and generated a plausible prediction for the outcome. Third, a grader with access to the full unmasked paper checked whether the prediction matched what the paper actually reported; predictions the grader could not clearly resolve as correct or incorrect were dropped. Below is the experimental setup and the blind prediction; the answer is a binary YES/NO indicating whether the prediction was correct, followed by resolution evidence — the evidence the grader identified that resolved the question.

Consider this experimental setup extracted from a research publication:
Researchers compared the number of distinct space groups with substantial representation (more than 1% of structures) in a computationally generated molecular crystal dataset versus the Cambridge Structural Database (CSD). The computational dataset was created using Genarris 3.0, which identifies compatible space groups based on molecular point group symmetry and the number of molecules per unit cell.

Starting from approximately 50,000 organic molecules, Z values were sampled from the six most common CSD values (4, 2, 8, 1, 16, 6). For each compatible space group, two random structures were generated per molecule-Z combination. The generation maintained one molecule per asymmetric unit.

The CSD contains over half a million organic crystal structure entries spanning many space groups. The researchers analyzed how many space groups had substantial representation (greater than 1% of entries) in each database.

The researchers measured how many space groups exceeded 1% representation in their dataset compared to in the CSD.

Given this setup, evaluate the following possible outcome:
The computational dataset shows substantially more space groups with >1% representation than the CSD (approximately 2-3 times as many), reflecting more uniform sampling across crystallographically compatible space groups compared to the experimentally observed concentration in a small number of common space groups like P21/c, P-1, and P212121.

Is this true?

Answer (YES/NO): YES